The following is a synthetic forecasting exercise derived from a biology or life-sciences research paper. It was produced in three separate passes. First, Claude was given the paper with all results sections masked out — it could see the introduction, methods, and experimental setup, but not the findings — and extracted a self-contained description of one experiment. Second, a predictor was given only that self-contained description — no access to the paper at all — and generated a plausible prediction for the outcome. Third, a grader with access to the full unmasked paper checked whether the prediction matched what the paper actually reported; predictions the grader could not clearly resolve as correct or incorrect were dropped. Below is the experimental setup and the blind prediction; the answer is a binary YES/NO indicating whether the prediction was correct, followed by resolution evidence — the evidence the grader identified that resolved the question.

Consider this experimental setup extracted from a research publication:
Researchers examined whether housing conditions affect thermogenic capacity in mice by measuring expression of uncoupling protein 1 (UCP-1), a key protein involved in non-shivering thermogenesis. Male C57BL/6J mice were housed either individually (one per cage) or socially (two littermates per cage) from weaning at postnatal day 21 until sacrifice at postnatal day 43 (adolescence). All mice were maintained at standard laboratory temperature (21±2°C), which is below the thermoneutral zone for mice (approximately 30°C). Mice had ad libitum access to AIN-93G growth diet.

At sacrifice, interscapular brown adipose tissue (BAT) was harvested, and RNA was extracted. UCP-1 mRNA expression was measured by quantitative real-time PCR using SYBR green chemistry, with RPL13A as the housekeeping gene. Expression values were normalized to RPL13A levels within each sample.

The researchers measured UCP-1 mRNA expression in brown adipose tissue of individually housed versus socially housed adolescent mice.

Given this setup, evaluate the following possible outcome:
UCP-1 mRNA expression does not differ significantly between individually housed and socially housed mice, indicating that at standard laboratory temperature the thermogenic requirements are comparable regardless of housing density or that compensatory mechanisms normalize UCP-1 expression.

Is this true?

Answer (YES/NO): NO